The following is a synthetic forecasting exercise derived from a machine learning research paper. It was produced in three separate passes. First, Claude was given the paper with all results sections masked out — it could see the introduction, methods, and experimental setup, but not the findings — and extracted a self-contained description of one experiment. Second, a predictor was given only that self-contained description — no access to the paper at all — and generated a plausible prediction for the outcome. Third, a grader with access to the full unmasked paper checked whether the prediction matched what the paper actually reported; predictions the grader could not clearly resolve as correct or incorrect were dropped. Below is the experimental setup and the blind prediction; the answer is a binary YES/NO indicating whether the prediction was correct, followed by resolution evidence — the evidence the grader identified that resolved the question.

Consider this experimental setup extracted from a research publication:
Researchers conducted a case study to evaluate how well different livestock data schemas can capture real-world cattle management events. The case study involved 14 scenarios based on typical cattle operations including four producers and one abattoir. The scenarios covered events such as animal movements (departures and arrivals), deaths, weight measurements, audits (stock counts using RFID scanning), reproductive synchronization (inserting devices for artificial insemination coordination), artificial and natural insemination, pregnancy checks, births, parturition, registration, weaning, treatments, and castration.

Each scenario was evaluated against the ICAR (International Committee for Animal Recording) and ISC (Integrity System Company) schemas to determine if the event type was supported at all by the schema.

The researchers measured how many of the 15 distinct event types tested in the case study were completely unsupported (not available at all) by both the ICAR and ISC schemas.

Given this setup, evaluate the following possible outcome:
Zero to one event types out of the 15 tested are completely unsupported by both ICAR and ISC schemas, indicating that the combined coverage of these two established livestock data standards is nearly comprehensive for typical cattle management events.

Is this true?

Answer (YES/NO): NO